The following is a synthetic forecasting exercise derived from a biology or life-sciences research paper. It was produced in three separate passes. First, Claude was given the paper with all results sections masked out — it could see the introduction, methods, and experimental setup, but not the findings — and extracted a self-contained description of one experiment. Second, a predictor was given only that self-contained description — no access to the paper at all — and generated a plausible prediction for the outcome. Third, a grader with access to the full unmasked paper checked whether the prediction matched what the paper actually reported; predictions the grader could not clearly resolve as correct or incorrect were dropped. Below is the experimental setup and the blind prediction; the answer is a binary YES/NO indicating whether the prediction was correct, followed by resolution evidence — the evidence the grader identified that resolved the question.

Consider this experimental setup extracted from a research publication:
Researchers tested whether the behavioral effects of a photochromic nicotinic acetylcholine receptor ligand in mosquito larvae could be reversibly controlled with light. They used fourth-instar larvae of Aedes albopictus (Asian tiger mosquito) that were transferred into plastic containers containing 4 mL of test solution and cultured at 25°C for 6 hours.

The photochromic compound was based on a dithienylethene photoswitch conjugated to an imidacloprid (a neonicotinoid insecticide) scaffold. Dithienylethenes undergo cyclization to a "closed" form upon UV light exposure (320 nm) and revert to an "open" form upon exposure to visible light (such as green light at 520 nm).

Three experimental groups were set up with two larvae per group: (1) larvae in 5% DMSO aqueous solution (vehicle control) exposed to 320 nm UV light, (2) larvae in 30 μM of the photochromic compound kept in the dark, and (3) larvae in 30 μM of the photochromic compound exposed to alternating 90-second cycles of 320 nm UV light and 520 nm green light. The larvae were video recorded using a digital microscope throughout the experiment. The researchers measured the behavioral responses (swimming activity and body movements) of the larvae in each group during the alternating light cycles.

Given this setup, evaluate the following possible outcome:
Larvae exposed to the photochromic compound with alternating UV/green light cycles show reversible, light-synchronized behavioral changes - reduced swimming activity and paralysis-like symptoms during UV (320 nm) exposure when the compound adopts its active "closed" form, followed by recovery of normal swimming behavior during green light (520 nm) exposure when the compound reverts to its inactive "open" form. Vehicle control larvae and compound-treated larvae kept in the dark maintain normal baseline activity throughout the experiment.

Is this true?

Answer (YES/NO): NO